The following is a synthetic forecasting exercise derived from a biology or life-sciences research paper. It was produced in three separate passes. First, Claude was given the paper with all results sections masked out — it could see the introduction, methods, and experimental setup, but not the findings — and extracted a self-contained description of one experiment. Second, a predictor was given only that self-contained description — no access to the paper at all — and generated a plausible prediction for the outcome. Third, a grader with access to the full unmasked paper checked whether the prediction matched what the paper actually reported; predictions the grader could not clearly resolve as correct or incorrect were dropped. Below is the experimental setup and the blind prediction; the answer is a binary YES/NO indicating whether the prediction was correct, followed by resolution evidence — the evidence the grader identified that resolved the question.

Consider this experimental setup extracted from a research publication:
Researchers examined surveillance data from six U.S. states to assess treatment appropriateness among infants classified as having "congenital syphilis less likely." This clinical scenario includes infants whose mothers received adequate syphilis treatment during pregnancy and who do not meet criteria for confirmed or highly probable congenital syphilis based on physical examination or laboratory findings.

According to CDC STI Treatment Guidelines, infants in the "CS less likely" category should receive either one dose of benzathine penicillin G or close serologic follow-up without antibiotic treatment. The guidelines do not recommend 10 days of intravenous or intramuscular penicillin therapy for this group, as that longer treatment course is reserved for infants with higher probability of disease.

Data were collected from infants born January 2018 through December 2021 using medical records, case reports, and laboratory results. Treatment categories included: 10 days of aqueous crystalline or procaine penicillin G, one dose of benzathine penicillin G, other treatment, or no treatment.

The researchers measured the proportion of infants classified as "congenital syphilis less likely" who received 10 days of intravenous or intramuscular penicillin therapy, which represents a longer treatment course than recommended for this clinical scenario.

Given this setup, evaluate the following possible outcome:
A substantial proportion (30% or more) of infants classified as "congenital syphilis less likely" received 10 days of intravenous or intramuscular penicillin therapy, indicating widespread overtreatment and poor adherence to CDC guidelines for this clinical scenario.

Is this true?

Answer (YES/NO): NO